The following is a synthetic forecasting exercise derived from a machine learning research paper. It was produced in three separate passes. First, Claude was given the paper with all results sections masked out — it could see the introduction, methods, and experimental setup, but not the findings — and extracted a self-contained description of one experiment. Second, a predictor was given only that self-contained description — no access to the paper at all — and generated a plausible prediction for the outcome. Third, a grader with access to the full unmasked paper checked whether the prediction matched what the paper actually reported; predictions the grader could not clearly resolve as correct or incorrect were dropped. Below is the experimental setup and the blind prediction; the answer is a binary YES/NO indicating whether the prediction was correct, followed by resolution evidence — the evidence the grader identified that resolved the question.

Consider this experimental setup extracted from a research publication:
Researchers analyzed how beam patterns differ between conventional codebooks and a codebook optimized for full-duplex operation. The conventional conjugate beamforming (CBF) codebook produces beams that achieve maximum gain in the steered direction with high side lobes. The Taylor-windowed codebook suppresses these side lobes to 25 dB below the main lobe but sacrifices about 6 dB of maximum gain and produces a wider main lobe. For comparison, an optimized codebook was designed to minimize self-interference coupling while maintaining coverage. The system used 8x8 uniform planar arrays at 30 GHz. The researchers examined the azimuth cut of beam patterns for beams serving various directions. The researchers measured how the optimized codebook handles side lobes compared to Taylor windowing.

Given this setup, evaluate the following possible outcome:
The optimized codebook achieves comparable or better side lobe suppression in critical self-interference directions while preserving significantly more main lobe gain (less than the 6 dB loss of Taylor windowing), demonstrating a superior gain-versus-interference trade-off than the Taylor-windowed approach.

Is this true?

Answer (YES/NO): NO